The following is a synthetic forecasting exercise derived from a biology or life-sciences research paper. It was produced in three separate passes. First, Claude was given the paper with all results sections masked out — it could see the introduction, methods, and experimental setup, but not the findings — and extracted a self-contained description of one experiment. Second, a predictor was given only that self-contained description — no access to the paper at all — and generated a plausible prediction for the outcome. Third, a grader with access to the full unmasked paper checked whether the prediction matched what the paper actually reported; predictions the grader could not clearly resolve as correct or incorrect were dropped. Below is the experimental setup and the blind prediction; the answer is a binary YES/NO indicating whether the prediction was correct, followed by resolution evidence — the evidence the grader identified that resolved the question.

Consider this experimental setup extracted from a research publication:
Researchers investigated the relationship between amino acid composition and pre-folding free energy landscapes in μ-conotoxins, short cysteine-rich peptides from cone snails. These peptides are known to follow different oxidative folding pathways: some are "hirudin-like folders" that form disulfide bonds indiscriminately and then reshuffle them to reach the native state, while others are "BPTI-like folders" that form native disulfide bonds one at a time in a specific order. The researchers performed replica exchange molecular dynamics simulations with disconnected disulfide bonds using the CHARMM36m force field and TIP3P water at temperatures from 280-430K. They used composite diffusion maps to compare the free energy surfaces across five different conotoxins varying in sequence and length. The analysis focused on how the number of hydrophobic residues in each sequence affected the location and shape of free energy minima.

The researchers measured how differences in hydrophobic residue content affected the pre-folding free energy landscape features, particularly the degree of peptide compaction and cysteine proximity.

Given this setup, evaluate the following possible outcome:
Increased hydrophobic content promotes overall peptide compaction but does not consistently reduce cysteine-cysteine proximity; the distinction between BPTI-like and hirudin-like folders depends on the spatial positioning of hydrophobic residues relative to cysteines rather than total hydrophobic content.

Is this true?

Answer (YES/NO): NO